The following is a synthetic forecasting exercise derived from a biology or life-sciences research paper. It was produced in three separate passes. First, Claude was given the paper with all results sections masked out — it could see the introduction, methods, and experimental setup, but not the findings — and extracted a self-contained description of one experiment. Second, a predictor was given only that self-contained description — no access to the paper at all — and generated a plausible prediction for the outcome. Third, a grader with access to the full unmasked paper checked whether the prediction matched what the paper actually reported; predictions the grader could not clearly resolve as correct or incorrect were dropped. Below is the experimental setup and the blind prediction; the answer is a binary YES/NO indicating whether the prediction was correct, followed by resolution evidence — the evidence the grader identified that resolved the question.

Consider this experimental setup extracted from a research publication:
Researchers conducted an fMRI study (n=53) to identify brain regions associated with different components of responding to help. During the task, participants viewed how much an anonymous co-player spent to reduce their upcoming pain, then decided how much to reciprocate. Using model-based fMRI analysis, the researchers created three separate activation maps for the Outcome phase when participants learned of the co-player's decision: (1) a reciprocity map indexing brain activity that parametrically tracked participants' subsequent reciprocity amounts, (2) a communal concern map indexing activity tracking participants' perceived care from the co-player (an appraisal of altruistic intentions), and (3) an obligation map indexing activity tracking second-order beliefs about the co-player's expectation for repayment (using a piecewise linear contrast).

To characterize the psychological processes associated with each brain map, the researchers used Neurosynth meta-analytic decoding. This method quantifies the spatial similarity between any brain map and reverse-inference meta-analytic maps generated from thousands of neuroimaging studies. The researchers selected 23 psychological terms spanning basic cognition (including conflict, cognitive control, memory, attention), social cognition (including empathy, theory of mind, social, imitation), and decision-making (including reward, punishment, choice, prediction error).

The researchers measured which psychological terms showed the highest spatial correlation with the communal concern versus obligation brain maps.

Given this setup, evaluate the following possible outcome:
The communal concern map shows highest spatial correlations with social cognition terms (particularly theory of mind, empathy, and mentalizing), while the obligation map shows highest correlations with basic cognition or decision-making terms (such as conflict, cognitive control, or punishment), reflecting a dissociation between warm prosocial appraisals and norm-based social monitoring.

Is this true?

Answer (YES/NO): NO